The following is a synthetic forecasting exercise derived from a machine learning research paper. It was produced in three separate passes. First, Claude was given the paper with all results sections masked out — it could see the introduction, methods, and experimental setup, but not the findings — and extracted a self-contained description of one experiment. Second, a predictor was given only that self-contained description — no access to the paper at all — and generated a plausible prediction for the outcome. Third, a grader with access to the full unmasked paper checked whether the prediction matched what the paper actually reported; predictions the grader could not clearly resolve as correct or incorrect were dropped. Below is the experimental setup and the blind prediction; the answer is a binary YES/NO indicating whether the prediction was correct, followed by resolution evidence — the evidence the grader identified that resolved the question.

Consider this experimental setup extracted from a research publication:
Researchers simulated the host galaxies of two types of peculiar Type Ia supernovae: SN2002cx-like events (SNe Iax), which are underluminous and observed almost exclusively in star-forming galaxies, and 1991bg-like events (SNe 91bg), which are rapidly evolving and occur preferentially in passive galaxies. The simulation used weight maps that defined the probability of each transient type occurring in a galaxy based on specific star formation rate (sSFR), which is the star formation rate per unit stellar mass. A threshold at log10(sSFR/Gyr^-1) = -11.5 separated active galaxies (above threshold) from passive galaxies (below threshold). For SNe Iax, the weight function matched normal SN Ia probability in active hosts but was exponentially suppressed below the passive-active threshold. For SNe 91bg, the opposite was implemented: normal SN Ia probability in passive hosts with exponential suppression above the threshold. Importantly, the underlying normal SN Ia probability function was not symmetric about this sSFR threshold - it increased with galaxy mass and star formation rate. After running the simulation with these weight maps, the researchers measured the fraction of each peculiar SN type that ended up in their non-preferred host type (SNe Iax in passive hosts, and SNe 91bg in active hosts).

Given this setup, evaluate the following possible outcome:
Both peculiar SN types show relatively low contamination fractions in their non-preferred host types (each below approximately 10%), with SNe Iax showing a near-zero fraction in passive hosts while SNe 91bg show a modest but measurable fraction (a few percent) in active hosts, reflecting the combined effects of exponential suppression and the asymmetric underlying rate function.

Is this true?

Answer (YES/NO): NO